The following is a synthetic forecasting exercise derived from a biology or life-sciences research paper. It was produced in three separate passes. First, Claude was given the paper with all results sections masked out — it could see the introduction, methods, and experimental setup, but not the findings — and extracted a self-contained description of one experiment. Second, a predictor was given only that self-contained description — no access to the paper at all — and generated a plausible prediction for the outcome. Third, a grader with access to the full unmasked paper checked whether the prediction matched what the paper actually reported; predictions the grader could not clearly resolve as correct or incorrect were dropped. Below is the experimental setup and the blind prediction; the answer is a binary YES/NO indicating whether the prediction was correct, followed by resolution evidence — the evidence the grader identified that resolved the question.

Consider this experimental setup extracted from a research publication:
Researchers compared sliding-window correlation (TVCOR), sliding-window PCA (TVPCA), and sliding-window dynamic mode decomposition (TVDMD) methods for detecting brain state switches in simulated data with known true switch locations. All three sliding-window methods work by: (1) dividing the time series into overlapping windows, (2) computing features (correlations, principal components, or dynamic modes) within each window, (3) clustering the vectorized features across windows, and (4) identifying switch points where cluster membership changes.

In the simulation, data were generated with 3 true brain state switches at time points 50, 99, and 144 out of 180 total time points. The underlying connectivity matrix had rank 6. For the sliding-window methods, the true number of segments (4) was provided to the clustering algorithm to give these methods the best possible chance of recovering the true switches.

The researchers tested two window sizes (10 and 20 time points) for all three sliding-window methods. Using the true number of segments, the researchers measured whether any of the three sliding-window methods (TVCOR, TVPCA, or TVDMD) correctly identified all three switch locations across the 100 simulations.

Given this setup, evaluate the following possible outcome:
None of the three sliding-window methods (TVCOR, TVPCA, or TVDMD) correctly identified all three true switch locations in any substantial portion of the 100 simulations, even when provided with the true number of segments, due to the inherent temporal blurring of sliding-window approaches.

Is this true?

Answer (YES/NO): YES